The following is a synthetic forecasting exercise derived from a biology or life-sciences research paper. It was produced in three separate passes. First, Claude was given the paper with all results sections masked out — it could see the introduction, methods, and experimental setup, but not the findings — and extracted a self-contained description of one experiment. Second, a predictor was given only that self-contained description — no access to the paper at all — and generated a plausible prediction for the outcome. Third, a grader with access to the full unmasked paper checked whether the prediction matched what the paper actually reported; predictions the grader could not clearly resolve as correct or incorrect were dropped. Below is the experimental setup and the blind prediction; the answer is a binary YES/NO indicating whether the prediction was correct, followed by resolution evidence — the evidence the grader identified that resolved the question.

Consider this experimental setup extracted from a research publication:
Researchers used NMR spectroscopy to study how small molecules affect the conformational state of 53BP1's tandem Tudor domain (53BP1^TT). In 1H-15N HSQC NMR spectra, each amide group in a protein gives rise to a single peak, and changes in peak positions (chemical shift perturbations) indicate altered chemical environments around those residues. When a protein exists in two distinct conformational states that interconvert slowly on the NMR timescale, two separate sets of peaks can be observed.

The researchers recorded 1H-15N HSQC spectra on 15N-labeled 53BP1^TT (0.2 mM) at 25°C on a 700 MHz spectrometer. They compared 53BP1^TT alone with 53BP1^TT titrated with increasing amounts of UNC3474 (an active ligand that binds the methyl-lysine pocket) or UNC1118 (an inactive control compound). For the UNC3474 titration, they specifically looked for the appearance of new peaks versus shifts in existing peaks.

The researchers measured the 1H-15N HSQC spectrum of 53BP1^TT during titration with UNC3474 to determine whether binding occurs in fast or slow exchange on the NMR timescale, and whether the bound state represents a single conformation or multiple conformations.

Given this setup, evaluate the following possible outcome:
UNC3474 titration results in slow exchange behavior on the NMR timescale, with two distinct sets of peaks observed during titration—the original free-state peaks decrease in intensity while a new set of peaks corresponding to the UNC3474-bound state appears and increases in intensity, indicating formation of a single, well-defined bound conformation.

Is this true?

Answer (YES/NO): NO